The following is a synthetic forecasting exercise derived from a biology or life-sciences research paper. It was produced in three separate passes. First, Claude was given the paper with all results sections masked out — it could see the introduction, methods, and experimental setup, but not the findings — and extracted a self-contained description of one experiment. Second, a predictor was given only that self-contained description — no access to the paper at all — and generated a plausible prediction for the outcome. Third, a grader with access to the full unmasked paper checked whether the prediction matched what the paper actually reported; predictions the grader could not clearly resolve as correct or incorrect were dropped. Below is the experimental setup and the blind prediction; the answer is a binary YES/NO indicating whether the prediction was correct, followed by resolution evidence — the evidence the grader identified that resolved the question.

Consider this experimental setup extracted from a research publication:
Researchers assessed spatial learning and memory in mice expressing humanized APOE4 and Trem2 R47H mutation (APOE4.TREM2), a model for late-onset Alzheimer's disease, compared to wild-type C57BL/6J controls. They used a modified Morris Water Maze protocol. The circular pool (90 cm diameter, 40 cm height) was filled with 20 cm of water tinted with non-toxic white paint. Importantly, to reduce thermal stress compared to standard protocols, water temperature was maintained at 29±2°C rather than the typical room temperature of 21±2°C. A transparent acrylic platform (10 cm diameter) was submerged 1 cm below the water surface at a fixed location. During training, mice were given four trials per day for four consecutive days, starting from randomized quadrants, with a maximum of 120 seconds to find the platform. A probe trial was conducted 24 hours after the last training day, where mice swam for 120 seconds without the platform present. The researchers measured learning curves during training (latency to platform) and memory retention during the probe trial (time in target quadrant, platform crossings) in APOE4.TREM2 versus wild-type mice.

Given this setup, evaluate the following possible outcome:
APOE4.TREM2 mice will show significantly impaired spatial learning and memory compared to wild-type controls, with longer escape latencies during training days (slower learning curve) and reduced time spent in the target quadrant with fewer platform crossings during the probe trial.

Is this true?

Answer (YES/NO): NO